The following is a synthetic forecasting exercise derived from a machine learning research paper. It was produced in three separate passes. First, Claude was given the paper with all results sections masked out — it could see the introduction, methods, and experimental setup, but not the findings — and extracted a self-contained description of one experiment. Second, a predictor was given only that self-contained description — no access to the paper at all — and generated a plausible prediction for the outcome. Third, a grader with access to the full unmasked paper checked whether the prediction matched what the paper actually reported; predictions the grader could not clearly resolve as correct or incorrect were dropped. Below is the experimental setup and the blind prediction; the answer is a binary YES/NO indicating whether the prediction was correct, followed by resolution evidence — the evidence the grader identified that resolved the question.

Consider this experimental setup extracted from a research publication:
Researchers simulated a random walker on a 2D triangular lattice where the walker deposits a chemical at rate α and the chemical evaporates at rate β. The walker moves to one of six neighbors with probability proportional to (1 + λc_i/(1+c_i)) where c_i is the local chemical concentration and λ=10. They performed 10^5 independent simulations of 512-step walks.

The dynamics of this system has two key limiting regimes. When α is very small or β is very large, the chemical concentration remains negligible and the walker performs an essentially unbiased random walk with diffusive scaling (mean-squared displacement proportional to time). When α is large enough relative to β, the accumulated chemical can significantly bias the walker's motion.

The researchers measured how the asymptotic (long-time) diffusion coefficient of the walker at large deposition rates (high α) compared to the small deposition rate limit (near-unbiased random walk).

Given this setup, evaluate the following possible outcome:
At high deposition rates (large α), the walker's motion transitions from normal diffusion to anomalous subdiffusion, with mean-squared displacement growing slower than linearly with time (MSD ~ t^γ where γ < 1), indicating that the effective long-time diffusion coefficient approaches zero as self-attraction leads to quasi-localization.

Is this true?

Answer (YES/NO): NO